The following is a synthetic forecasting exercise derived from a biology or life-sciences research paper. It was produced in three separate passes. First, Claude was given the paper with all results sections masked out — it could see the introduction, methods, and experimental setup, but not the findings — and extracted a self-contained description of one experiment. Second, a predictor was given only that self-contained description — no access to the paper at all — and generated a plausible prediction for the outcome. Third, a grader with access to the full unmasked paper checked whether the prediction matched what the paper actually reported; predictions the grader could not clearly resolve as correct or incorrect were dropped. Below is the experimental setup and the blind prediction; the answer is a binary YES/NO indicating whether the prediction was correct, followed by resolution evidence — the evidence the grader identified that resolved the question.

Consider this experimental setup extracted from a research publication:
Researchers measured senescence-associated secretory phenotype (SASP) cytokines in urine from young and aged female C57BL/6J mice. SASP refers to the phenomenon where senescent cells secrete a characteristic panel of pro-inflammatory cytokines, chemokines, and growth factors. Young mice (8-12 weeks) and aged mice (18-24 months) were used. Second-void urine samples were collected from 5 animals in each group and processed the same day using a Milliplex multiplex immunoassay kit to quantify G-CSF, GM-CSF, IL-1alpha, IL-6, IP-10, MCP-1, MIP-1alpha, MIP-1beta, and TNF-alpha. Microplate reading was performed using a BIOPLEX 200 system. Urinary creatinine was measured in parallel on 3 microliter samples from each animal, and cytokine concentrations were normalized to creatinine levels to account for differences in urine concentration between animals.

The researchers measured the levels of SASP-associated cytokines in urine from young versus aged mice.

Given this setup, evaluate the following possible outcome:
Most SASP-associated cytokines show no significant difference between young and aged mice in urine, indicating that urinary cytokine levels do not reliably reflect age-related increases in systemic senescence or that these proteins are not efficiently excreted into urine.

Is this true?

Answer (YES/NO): NO